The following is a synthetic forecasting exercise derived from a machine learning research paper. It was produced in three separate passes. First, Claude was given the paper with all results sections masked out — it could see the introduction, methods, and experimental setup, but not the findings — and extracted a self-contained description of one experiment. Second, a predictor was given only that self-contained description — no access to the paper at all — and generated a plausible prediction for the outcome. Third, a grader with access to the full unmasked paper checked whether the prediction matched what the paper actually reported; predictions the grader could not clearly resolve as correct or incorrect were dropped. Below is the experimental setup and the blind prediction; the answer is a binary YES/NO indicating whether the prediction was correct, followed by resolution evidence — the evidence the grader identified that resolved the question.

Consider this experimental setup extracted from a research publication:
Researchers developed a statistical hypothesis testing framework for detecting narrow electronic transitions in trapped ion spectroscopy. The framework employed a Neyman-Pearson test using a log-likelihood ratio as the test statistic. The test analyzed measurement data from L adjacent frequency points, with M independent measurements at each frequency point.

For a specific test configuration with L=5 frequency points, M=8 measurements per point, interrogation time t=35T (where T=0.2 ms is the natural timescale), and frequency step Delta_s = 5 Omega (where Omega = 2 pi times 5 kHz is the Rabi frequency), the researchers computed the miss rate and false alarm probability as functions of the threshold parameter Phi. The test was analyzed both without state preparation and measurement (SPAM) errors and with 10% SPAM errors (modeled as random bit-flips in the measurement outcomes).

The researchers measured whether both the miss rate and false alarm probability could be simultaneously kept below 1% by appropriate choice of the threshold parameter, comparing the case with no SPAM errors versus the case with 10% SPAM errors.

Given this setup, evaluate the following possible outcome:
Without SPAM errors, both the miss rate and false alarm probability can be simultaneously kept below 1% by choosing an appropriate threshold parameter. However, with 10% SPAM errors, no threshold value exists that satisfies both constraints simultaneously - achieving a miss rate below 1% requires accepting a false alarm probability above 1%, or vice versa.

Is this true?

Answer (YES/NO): YES